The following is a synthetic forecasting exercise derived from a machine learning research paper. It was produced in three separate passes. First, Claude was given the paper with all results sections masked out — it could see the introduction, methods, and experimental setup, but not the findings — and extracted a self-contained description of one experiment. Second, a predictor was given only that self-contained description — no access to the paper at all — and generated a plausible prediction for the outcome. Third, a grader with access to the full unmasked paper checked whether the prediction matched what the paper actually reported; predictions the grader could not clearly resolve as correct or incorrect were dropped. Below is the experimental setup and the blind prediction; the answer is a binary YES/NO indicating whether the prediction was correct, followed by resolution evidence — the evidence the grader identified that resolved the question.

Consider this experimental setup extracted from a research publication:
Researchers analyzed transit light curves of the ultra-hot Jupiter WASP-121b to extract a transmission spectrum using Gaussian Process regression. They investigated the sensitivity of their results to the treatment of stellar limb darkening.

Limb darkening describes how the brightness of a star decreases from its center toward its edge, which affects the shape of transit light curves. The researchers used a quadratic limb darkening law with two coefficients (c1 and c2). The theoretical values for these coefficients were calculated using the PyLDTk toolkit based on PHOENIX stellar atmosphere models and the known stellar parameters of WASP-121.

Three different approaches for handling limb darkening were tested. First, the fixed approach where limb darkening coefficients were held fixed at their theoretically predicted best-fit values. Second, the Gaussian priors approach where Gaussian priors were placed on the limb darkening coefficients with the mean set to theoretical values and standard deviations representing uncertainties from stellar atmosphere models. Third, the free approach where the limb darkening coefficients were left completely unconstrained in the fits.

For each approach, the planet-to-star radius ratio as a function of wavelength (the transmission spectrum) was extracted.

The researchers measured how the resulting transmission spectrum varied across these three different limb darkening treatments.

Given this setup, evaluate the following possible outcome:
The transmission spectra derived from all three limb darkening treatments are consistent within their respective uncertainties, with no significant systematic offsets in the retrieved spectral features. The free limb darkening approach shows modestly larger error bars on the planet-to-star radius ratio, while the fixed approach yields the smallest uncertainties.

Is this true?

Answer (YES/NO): NO